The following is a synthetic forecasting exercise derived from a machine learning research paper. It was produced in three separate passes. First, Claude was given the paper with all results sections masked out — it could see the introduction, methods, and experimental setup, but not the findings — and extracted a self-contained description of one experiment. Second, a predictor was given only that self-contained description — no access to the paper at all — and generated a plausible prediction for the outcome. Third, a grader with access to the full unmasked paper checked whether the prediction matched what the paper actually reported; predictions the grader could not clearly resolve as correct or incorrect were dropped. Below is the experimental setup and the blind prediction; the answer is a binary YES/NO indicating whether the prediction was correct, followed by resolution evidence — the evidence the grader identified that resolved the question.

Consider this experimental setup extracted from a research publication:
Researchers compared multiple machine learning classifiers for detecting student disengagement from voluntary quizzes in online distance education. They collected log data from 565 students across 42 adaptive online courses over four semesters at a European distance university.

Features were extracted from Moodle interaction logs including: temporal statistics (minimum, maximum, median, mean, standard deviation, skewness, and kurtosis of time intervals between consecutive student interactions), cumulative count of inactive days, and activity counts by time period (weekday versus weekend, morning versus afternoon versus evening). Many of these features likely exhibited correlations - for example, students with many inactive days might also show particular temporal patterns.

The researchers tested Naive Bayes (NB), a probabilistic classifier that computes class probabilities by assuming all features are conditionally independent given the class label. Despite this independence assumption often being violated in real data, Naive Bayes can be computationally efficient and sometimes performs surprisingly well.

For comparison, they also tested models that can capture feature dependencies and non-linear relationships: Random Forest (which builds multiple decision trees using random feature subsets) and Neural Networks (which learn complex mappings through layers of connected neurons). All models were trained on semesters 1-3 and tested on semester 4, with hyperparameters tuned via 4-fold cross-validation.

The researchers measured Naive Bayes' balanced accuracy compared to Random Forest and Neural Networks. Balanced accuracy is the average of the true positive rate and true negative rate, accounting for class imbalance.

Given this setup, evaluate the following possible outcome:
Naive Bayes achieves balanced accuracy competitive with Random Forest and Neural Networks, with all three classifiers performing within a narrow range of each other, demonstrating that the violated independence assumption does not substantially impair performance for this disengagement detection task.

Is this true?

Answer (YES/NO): NO